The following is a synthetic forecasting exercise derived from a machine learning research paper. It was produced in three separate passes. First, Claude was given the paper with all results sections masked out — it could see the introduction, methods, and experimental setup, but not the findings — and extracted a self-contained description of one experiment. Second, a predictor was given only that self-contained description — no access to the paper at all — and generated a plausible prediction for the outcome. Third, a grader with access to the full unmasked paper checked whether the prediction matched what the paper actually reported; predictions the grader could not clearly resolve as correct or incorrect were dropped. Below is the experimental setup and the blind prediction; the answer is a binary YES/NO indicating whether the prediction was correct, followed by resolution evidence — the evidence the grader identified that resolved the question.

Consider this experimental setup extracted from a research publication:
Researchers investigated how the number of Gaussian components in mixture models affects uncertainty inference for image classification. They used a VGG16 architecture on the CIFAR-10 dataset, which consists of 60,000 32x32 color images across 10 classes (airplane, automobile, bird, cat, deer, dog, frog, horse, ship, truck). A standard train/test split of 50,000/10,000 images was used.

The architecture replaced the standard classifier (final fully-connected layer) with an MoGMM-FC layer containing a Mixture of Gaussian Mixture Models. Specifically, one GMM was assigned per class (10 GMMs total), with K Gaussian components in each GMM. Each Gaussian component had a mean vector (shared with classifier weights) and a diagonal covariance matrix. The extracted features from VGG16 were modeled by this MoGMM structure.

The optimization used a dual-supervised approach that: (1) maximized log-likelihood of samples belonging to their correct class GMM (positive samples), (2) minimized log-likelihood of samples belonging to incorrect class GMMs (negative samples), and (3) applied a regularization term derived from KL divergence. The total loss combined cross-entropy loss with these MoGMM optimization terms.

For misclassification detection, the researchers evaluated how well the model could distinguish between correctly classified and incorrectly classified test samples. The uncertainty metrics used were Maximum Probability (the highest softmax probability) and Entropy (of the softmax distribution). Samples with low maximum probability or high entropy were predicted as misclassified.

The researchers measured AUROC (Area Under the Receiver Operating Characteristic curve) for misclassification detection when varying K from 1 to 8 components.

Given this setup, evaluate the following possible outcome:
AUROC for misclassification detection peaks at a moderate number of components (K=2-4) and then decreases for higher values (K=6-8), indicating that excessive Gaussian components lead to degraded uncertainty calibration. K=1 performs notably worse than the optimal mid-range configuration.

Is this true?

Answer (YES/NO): NO